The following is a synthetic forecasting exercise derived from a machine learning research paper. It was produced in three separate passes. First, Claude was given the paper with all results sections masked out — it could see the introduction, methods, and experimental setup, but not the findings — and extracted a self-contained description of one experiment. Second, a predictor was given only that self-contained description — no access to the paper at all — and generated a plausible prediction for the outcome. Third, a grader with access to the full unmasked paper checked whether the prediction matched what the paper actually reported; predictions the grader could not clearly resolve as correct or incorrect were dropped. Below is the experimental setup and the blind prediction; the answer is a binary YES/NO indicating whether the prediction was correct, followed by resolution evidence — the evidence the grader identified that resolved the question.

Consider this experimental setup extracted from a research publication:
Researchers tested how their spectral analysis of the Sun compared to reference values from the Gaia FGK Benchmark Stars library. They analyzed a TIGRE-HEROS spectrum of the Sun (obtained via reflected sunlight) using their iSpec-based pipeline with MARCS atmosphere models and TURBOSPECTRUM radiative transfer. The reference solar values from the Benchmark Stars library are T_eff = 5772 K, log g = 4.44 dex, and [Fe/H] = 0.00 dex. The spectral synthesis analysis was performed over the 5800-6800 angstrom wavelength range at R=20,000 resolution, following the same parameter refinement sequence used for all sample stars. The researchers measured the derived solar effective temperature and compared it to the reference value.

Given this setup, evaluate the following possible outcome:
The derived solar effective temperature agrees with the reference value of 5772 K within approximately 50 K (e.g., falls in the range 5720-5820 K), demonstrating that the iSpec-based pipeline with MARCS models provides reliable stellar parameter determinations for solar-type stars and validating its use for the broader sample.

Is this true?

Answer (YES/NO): YES